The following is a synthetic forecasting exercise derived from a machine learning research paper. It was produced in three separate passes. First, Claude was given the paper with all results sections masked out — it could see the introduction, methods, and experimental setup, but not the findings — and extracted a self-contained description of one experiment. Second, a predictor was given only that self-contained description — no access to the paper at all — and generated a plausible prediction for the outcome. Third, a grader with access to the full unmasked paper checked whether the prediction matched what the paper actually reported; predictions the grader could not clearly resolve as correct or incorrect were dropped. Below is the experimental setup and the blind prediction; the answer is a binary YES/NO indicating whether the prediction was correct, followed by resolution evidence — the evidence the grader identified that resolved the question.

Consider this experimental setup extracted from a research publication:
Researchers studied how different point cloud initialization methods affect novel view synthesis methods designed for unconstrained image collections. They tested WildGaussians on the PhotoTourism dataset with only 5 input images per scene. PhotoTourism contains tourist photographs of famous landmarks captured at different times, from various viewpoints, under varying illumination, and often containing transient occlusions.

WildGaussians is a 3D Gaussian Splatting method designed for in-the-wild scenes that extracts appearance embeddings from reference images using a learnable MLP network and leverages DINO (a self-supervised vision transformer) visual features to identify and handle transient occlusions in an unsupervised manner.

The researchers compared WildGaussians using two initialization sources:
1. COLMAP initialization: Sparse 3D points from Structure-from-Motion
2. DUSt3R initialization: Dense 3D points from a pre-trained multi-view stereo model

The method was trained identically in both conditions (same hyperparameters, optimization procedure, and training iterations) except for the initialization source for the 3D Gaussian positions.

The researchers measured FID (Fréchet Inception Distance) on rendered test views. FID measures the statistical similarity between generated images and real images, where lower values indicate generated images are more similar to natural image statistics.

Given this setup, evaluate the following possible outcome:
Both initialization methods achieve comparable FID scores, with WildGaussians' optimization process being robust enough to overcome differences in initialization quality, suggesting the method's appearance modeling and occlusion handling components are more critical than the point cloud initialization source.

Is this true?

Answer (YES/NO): NO